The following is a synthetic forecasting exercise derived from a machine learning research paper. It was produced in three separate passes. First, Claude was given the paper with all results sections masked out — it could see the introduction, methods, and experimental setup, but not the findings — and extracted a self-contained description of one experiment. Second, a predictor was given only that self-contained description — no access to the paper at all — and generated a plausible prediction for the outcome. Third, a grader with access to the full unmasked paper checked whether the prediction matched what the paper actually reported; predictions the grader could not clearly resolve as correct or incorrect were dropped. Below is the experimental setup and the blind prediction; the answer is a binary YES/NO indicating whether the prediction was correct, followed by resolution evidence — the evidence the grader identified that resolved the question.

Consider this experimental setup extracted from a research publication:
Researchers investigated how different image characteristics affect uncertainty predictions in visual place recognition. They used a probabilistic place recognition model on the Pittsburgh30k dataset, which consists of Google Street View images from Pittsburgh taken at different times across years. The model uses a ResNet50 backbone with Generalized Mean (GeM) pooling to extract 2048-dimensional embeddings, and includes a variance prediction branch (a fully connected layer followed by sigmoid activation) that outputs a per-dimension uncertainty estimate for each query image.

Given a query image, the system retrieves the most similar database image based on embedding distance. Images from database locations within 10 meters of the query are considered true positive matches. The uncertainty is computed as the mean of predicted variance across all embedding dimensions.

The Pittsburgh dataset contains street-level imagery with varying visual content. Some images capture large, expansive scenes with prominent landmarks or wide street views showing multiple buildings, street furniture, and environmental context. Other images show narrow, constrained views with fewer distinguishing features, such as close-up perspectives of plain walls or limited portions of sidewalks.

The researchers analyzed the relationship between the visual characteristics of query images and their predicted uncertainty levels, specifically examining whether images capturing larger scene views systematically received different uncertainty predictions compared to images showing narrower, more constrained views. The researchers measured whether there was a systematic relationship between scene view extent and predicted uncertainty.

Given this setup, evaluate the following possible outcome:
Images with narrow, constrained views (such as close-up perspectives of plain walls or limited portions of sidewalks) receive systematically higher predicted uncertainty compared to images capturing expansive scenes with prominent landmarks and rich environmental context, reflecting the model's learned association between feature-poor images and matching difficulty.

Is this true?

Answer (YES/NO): YES